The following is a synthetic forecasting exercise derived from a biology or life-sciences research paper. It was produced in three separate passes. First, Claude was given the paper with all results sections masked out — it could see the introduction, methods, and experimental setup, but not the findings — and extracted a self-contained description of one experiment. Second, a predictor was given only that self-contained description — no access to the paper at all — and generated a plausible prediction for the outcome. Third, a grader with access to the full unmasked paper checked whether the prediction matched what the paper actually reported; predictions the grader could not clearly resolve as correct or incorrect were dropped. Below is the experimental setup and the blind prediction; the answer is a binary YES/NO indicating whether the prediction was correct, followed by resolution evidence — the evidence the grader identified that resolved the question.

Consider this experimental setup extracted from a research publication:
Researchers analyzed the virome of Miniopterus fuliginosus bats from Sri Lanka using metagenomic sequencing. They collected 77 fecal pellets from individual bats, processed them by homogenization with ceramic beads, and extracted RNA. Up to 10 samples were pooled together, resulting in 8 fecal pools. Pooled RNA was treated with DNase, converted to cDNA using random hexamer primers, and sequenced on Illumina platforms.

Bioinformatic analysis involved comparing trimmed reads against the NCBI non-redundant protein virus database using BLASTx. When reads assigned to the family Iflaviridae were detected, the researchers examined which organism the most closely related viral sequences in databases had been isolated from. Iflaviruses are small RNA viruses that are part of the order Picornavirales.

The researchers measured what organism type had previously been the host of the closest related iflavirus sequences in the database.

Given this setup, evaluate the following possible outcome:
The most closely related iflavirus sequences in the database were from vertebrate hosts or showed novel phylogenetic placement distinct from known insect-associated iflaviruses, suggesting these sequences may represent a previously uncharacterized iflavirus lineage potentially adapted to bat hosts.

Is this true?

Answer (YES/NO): NO